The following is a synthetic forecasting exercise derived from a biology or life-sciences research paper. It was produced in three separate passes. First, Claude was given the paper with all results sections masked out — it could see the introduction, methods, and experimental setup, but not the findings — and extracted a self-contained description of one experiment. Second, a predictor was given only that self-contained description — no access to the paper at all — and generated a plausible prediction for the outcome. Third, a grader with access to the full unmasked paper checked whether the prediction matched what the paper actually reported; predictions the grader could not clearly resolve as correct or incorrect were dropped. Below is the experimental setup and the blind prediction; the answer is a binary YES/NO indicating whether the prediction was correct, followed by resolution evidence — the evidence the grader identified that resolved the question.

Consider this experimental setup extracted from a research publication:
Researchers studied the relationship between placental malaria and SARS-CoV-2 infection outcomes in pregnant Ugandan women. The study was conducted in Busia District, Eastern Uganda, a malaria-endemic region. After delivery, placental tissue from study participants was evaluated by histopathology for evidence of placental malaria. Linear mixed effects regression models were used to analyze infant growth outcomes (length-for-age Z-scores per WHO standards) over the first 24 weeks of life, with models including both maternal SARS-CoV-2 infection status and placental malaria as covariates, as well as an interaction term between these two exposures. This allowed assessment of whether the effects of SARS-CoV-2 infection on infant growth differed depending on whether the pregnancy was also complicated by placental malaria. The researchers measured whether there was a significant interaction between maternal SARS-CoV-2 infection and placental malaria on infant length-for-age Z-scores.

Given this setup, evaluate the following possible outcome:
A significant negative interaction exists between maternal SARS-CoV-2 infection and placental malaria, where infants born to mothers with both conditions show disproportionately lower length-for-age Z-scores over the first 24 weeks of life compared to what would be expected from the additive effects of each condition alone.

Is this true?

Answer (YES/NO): NO